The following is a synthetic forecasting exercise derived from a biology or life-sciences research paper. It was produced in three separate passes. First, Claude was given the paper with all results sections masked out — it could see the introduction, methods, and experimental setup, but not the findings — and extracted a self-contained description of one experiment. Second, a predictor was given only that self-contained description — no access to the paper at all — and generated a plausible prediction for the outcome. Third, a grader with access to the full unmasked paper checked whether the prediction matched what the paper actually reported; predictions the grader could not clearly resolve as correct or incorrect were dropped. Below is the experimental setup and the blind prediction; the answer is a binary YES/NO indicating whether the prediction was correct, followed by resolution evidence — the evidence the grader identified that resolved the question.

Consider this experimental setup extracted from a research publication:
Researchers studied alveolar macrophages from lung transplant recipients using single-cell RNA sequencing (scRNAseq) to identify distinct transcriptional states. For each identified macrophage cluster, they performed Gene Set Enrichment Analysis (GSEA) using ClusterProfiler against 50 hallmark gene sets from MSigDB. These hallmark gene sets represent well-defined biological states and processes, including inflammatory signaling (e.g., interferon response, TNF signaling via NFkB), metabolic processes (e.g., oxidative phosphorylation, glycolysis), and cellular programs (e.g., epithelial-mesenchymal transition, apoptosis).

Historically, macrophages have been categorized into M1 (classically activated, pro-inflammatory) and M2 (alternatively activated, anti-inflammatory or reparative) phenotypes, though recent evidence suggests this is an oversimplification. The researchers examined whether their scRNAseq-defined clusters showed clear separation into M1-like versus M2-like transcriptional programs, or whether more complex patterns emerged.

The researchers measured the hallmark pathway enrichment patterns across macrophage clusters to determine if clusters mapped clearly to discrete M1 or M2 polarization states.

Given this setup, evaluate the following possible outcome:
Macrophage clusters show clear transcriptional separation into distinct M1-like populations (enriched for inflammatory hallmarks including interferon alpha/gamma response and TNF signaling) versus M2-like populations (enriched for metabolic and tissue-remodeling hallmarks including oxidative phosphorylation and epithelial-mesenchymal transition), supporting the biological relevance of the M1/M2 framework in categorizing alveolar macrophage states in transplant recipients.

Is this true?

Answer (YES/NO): NO